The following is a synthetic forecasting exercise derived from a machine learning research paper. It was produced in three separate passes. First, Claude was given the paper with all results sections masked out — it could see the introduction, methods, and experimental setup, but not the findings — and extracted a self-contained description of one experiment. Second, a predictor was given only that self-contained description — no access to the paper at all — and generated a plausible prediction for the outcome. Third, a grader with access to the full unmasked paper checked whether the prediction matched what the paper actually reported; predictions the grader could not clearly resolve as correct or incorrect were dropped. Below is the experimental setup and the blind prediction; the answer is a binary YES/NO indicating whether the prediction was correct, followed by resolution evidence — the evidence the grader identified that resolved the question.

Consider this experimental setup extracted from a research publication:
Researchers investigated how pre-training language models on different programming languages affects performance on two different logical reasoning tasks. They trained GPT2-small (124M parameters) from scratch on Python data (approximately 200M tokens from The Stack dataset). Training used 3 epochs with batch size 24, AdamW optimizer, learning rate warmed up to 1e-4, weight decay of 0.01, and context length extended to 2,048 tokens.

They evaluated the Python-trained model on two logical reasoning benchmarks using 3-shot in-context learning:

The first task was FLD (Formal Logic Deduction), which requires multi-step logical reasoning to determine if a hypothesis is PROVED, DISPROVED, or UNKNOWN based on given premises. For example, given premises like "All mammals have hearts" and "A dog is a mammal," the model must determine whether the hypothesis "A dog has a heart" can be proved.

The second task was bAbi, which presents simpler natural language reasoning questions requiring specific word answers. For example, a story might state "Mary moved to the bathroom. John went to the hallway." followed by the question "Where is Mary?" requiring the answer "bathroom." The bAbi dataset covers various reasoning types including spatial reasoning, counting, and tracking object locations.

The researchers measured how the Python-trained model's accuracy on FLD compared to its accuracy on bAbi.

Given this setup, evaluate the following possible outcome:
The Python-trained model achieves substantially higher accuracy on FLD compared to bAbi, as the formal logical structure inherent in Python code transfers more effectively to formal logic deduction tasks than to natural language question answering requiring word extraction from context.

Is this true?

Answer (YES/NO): YES